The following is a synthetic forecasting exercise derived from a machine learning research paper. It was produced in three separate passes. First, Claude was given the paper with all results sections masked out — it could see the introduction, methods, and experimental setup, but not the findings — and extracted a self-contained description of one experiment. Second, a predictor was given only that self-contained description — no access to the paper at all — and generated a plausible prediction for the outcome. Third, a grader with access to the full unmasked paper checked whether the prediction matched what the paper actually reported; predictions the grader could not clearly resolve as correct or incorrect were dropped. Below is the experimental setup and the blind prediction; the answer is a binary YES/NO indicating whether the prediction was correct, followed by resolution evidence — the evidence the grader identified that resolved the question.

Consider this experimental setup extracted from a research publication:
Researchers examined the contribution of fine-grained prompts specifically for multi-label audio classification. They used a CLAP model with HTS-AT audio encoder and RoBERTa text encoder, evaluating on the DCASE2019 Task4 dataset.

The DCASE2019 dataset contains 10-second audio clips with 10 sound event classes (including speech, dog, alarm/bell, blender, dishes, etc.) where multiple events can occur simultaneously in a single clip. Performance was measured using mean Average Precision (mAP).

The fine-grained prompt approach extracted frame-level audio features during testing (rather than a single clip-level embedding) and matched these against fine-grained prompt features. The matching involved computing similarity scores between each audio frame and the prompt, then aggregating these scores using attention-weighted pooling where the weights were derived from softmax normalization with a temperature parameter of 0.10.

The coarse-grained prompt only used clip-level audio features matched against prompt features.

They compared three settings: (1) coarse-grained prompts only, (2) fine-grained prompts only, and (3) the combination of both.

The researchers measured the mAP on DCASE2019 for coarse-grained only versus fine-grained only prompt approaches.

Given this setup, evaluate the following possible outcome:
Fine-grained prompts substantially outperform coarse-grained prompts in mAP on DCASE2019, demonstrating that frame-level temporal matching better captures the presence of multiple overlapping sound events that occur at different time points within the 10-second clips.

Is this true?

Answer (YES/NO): NO